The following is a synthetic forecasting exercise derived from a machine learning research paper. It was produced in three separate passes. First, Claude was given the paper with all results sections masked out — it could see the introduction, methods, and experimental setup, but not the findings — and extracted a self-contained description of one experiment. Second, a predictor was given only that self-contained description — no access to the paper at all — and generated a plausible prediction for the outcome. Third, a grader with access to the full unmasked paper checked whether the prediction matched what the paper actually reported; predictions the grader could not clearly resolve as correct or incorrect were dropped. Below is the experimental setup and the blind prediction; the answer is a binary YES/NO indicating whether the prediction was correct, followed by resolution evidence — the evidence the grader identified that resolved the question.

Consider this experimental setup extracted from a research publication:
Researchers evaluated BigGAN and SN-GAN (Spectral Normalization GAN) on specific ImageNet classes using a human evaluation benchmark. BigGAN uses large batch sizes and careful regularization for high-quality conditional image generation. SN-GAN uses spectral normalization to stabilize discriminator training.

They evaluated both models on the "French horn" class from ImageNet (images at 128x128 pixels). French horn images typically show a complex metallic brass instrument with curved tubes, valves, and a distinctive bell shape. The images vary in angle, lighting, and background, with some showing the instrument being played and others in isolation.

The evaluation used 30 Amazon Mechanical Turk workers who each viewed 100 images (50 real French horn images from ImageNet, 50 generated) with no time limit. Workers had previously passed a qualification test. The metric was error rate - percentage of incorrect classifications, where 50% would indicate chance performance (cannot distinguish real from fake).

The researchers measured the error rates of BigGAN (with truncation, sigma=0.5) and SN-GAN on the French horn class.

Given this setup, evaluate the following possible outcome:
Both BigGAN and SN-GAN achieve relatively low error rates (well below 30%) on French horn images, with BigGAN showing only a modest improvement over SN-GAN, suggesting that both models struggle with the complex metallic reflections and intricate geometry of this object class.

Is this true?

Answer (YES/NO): NO